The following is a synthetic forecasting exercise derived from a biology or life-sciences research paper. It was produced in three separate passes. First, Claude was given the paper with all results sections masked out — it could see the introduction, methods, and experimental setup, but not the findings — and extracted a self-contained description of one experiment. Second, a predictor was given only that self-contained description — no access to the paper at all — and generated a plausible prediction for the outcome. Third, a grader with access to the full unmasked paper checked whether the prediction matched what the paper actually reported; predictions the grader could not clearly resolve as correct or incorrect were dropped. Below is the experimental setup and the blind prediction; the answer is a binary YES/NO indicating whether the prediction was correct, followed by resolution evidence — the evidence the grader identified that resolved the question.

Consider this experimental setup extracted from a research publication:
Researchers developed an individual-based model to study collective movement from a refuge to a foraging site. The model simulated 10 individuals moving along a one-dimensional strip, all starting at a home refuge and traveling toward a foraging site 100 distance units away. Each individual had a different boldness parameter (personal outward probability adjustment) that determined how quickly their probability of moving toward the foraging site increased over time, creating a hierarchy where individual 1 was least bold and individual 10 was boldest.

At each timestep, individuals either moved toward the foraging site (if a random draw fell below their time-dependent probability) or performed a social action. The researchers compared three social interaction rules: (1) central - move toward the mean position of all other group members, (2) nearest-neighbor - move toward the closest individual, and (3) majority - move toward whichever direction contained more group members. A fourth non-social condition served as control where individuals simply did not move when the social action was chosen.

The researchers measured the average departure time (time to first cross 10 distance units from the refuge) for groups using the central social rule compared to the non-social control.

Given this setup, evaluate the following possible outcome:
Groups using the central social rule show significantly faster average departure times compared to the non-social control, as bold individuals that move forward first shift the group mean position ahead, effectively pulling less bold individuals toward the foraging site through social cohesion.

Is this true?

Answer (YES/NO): NO